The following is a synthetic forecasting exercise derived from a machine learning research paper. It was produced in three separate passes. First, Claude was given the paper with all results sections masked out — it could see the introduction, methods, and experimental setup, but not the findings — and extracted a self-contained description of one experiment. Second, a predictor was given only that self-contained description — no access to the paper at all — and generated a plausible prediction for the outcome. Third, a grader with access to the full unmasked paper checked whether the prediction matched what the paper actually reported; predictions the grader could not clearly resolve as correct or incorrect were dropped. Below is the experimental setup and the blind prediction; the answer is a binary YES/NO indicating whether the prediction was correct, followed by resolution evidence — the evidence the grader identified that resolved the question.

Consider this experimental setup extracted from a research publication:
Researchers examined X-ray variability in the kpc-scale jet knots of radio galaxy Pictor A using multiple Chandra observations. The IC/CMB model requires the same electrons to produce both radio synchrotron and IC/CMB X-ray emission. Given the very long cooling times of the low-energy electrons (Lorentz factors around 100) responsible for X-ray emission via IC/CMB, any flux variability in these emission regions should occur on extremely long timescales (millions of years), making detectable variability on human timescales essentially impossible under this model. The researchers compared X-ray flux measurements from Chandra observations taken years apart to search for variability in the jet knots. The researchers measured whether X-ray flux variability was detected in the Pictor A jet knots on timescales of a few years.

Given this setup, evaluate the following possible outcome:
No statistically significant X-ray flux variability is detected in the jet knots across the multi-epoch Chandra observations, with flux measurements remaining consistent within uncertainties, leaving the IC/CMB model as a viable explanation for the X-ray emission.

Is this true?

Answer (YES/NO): NO